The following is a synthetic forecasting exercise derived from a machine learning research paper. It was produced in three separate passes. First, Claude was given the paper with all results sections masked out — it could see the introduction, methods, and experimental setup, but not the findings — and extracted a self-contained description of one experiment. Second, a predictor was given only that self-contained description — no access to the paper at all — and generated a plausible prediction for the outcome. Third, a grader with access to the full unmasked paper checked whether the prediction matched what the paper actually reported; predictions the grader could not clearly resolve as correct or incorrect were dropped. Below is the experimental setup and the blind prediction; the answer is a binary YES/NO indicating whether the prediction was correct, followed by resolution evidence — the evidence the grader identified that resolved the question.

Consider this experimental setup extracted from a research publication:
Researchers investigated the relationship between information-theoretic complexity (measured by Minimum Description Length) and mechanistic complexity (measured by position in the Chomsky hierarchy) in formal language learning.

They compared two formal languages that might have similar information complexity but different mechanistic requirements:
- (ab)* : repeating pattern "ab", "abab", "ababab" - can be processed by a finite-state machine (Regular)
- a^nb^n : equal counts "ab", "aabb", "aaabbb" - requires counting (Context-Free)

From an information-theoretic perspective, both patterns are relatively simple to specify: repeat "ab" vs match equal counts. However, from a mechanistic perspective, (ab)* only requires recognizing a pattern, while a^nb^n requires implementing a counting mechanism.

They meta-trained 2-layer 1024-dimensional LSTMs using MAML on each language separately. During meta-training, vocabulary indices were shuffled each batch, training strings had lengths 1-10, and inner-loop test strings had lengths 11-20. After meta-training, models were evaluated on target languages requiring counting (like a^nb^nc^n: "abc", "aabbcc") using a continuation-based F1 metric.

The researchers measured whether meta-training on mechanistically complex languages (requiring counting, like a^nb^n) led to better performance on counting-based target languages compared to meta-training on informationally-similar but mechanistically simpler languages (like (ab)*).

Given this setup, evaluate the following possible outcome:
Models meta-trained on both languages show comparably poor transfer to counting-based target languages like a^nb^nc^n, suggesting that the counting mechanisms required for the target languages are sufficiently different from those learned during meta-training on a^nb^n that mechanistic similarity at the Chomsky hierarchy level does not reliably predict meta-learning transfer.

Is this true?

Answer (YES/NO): NO